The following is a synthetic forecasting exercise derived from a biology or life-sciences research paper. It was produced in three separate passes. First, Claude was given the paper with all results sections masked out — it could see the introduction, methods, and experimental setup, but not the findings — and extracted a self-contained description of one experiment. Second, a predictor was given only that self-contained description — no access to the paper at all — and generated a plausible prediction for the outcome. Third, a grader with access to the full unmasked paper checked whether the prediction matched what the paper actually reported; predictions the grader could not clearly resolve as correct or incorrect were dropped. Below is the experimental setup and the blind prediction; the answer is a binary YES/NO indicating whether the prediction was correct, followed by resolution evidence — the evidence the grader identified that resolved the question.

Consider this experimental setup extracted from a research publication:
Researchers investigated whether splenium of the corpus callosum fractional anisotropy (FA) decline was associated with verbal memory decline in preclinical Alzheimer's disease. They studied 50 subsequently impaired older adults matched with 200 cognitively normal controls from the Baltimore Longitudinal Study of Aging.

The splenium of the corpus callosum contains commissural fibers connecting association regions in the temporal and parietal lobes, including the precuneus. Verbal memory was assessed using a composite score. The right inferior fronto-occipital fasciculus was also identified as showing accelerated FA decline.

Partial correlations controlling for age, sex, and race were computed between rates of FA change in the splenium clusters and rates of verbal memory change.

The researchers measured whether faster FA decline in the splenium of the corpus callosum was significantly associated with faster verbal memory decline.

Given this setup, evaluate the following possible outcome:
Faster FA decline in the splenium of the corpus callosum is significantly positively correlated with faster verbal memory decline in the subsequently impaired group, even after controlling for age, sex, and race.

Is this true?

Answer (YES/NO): NO